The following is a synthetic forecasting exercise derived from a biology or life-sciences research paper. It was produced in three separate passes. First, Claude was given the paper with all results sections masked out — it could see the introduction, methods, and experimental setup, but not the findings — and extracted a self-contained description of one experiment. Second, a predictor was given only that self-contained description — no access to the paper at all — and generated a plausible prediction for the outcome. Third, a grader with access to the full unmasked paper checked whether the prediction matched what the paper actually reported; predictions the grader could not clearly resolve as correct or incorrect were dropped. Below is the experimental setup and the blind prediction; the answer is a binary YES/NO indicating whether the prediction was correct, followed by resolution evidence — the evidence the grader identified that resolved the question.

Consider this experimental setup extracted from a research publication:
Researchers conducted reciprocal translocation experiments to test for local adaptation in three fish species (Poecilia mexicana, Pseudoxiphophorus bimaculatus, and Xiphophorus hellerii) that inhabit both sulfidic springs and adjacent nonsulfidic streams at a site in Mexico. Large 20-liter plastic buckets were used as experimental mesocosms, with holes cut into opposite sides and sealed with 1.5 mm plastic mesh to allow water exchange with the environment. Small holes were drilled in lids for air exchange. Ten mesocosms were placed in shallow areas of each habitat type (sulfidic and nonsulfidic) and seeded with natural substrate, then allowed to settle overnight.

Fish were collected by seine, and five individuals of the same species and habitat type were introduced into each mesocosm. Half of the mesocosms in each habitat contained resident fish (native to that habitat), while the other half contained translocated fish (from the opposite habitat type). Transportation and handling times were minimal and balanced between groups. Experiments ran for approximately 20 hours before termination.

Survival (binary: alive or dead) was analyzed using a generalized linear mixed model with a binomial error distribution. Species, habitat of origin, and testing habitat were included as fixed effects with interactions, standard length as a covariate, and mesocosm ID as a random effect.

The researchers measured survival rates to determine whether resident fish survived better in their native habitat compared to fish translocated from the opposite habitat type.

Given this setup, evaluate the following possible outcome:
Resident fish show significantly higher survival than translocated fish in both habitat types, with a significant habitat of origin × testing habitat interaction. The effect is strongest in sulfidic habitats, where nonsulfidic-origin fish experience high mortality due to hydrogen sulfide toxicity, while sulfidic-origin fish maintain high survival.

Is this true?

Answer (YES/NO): YES